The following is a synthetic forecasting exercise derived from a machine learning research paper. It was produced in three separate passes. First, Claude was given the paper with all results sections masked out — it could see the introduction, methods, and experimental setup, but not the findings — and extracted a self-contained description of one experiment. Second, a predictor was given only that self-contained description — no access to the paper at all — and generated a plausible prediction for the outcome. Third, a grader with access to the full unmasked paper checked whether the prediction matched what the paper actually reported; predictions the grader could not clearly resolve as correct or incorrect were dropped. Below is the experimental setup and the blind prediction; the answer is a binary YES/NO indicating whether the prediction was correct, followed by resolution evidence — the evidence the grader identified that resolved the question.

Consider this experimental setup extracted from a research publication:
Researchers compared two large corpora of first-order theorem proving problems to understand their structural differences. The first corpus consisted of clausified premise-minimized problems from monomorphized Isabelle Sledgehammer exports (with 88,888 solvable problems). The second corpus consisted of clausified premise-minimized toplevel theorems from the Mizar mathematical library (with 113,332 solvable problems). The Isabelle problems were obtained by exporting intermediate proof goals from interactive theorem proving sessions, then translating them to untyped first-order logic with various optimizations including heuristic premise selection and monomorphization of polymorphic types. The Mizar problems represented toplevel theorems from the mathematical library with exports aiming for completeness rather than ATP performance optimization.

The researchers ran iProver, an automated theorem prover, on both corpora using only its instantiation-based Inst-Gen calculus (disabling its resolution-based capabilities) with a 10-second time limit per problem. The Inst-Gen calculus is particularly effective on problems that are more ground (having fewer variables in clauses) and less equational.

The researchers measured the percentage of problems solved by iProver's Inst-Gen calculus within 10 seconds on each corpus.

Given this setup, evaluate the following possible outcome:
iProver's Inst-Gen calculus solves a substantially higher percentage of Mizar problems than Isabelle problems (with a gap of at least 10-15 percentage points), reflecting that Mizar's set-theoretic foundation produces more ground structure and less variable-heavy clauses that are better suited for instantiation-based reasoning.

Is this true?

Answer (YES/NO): NO